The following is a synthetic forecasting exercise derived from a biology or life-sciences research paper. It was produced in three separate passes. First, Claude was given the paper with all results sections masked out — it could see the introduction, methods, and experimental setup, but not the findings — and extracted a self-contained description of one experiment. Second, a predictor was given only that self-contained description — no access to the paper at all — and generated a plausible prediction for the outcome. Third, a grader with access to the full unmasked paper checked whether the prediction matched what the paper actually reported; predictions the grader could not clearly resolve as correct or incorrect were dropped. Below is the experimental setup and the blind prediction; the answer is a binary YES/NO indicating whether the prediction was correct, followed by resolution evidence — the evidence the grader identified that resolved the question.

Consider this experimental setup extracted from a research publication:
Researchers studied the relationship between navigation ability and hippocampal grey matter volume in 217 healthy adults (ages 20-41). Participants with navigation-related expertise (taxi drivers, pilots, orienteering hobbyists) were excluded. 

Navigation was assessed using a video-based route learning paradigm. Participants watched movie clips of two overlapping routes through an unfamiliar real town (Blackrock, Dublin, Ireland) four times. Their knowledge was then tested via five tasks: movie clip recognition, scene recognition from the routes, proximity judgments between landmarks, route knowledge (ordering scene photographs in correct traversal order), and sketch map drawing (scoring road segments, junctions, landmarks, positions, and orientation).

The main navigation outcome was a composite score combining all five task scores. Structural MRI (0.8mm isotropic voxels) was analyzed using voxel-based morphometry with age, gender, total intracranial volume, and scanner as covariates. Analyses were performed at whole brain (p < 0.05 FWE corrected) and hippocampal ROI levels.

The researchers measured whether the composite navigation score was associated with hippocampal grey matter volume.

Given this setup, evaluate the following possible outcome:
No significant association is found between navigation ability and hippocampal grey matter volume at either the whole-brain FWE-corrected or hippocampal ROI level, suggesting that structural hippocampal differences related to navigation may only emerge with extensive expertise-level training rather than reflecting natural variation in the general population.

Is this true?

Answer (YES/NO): YES